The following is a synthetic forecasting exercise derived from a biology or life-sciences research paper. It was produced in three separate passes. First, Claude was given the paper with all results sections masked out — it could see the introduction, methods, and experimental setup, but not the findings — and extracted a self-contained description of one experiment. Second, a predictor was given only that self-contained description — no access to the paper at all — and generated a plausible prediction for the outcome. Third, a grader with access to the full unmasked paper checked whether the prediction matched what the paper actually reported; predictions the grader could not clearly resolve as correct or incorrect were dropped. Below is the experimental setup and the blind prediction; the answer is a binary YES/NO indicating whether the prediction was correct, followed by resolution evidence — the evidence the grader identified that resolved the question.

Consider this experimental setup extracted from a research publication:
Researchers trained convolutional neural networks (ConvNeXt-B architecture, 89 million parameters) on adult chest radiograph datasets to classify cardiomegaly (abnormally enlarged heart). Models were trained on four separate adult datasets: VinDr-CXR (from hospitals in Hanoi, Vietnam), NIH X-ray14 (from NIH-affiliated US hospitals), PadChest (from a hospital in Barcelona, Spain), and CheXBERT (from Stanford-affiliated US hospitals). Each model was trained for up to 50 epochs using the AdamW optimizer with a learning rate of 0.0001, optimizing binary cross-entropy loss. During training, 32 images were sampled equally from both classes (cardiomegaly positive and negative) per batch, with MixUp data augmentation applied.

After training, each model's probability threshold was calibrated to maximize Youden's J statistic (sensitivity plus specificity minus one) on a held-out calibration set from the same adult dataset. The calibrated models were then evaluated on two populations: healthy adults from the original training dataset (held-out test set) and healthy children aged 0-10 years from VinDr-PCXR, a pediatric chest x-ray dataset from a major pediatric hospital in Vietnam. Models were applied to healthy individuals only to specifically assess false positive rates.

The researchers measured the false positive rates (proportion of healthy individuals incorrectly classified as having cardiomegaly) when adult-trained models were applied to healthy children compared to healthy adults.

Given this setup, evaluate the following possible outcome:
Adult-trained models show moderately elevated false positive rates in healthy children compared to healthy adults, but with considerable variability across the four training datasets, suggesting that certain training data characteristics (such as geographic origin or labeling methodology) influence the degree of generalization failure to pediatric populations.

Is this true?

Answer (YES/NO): NO